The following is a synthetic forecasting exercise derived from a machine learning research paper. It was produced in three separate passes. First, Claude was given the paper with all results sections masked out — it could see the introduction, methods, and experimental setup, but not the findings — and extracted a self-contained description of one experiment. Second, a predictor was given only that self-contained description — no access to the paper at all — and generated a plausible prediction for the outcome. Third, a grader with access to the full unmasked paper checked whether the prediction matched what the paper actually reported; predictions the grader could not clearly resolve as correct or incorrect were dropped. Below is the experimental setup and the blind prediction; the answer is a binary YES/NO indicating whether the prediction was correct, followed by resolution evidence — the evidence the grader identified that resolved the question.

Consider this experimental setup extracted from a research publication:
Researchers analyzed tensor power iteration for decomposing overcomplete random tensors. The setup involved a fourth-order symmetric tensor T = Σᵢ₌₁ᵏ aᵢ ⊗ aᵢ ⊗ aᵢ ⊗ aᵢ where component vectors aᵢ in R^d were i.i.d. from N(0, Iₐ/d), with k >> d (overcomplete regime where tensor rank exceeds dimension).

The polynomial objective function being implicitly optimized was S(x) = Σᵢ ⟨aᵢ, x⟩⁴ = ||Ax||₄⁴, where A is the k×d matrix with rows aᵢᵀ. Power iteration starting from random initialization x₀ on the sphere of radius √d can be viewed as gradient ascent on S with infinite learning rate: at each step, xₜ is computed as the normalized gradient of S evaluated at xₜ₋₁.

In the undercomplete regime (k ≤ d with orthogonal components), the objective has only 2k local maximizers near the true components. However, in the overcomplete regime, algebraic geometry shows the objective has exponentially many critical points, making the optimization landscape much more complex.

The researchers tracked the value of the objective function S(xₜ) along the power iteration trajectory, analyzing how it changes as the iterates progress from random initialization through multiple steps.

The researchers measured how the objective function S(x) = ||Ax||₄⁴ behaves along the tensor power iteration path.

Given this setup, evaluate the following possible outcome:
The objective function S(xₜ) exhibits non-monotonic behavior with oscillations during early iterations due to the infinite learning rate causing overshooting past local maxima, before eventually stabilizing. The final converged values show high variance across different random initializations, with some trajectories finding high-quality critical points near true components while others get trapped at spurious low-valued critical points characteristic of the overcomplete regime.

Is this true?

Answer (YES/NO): NO